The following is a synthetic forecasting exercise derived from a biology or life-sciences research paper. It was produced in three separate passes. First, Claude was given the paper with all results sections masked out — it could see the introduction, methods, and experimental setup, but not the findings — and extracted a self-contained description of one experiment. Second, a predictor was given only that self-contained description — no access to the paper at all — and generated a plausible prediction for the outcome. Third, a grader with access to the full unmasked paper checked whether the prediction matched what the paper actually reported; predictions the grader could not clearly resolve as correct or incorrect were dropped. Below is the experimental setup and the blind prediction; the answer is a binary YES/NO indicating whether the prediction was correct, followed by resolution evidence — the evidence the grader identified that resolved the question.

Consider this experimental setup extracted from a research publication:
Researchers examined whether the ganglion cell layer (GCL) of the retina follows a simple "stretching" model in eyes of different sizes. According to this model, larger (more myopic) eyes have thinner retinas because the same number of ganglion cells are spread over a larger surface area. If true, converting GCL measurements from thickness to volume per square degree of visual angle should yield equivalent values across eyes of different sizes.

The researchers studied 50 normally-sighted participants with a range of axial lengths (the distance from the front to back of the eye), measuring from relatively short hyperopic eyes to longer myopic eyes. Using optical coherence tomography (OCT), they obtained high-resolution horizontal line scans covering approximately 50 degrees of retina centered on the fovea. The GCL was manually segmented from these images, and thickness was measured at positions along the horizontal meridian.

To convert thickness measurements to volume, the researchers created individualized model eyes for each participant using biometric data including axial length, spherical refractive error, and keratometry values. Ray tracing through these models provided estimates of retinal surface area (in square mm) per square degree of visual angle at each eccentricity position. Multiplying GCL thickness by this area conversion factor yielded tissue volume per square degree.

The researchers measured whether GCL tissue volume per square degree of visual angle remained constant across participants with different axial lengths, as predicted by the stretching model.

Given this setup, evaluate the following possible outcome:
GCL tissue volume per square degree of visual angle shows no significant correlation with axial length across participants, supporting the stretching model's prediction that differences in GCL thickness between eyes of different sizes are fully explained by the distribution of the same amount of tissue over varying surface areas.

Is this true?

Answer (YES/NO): NO